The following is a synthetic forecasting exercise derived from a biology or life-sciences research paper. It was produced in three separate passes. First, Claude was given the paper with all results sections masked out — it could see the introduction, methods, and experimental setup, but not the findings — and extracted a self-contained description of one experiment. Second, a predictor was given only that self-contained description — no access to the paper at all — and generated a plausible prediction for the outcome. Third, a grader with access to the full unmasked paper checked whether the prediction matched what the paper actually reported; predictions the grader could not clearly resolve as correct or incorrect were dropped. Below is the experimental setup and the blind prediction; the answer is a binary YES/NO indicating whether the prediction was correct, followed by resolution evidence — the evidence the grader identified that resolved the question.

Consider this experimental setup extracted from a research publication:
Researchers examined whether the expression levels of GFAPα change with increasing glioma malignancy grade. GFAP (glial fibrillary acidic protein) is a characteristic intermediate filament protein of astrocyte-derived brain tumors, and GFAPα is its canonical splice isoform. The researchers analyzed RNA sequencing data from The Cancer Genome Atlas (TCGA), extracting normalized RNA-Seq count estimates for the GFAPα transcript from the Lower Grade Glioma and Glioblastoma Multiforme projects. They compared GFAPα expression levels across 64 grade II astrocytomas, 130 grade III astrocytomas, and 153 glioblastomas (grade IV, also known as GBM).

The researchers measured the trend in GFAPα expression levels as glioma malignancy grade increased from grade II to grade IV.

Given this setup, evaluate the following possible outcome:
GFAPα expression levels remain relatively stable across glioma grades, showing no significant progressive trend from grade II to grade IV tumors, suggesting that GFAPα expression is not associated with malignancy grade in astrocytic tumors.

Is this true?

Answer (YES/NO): NO